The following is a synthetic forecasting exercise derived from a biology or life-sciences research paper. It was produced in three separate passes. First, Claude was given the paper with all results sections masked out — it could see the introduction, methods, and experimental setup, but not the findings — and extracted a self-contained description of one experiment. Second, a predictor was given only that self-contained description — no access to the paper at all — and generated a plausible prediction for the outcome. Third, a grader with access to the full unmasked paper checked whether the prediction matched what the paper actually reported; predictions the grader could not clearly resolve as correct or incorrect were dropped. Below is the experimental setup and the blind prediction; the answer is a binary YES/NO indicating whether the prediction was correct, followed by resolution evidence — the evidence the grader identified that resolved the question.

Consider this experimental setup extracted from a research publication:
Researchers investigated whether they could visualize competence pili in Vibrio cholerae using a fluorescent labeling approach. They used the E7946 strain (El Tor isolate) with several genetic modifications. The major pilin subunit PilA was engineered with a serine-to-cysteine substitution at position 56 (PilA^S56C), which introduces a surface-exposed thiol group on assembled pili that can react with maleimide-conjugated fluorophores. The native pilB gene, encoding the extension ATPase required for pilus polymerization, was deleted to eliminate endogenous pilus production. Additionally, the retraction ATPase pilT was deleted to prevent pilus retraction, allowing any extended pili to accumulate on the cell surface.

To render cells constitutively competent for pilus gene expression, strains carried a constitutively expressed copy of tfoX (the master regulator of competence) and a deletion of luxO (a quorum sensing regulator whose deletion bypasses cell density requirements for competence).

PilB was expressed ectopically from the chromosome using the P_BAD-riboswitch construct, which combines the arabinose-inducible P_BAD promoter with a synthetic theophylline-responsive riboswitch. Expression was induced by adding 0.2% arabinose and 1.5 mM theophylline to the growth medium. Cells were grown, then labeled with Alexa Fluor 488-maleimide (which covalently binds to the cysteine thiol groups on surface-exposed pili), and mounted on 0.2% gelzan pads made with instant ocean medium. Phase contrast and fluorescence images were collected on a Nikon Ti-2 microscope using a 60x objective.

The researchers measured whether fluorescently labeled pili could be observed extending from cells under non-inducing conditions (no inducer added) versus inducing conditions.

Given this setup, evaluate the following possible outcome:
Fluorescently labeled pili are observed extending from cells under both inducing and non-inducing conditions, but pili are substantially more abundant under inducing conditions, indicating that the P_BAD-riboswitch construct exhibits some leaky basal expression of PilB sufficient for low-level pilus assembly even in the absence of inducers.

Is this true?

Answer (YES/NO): NO